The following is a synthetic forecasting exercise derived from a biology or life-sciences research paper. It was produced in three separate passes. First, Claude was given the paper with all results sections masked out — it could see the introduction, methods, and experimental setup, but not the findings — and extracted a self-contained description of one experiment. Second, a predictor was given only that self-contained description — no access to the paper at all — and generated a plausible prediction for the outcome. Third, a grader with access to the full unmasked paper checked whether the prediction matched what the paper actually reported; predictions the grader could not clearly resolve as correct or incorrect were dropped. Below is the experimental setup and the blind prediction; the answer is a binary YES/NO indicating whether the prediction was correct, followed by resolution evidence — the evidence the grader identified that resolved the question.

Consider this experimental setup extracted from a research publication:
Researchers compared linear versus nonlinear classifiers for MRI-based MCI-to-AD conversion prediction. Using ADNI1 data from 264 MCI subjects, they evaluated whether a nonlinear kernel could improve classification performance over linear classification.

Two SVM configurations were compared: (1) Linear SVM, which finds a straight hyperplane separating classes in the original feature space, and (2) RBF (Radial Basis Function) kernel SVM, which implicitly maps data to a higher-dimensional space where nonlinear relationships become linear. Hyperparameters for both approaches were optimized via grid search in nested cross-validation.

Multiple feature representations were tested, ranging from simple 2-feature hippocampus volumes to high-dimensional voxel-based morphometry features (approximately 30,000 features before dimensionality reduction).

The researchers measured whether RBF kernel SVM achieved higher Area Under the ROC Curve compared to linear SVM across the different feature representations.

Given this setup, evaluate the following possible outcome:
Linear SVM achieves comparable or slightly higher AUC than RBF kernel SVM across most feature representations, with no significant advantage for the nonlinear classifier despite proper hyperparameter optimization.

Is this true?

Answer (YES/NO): YES